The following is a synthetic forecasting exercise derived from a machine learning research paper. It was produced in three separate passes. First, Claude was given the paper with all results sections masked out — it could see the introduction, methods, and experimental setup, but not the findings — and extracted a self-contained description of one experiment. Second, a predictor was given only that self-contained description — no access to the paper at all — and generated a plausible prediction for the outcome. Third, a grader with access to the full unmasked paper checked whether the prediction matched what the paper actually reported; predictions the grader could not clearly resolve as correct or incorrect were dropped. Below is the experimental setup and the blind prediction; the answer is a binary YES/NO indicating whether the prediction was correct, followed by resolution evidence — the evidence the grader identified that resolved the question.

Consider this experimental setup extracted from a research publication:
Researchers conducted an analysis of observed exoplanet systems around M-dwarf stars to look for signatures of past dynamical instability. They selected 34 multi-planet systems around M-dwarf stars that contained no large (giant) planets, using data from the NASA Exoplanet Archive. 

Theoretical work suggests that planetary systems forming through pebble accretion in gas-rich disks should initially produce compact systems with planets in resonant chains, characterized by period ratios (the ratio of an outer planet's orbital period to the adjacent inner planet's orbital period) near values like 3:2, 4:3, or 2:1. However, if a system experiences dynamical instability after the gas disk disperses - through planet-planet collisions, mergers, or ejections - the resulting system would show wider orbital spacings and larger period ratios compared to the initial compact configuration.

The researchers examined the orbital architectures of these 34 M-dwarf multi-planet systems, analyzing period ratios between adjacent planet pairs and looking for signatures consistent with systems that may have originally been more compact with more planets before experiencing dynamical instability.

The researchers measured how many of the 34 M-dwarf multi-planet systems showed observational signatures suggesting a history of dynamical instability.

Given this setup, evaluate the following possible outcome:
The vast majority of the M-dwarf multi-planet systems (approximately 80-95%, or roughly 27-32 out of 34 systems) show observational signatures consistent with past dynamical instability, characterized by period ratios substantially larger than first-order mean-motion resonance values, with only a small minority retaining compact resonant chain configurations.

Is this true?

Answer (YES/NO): NO